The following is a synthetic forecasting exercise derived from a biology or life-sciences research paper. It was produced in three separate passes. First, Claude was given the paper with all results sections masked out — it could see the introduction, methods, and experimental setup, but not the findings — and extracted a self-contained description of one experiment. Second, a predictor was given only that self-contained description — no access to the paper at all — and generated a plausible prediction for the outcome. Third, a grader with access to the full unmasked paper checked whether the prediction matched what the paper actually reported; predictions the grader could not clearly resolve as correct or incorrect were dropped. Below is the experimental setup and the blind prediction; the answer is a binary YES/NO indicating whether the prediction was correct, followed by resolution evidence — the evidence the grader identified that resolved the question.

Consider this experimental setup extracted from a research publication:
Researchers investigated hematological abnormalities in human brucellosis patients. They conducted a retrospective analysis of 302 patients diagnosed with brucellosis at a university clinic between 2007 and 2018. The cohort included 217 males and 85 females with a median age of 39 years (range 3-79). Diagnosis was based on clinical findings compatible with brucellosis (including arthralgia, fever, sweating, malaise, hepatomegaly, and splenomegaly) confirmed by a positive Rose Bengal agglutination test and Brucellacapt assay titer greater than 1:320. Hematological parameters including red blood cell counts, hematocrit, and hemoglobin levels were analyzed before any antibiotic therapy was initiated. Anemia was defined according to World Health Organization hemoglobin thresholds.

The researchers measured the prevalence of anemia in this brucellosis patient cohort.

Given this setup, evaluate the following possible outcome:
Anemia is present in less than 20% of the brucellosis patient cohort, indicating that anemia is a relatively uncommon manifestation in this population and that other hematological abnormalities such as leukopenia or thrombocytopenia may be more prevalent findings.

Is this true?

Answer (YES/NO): NO